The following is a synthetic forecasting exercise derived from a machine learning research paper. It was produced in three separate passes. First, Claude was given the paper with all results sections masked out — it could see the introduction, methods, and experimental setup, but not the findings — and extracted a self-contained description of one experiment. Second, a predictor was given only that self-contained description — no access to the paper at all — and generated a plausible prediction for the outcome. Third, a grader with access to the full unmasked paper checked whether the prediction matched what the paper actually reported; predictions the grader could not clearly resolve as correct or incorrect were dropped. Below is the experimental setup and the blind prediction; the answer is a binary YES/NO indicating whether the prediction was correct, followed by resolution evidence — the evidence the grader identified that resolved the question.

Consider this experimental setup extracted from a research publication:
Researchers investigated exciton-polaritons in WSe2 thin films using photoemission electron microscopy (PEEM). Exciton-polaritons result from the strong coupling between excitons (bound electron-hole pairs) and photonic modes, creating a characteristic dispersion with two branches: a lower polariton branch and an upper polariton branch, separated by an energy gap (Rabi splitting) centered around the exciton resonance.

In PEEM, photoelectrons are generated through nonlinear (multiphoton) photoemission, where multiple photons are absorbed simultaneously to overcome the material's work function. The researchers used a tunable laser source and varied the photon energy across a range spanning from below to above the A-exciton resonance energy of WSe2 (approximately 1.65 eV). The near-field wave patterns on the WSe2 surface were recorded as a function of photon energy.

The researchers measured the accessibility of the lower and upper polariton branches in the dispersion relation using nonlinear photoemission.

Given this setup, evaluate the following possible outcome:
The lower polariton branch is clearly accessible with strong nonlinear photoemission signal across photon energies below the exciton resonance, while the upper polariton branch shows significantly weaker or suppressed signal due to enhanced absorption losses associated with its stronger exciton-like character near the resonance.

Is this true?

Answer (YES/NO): YES